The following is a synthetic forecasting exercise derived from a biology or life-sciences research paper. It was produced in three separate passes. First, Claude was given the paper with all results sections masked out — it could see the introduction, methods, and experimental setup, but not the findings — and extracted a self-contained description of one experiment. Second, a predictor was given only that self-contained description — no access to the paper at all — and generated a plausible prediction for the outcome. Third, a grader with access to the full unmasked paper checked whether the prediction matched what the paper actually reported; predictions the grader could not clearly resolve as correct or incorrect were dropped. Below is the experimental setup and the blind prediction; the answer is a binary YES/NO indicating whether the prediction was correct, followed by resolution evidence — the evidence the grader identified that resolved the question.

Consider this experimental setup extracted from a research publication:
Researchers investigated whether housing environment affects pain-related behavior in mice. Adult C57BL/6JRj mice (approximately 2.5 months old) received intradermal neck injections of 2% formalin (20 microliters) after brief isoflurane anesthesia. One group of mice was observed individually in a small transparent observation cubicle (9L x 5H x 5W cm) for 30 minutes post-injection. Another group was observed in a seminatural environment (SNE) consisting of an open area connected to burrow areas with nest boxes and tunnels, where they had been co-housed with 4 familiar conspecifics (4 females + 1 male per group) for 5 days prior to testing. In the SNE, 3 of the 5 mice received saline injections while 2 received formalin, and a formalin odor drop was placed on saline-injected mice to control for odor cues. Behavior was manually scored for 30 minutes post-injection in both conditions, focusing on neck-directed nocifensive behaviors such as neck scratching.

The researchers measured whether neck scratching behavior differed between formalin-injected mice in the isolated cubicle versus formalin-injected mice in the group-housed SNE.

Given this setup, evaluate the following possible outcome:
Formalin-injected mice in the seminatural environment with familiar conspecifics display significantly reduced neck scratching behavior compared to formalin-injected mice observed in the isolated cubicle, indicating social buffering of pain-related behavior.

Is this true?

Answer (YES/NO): YES